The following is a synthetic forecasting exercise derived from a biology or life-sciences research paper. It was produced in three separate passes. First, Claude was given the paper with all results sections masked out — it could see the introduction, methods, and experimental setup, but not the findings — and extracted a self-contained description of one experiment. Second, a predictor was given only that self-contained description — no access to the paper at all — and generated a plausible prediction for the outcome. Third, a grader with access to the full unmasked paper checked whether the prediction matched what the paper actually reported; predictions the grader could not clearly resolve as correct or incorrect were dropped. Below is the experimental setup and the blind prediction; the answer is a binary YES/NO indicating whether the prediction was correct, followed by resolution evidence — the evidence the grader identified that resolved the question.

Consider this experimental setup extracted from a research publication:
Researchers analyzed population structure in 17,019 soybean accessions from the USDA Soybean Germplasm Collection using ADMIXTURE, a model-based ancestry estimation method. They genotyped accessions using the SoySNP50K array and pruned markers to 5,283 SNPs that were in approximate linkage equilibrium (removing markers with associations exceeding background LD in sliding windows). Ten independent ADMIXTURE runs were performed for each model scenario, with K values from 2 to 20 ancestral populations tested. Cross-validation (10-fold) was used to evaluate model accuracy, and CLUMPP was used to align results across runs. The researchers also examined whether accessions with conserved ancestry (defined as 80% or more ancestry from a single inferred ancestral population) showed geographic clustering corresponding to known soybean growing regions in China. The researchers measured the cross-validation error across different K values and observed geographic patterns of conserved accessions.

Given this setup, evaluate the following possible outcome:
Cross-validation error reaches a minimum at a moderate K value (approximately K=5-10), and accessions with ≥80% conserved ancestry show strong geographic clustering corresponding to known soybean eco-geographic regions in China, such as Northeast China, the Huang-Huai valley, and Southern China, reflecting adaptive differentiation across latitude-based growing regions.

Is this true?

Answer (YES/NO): NO